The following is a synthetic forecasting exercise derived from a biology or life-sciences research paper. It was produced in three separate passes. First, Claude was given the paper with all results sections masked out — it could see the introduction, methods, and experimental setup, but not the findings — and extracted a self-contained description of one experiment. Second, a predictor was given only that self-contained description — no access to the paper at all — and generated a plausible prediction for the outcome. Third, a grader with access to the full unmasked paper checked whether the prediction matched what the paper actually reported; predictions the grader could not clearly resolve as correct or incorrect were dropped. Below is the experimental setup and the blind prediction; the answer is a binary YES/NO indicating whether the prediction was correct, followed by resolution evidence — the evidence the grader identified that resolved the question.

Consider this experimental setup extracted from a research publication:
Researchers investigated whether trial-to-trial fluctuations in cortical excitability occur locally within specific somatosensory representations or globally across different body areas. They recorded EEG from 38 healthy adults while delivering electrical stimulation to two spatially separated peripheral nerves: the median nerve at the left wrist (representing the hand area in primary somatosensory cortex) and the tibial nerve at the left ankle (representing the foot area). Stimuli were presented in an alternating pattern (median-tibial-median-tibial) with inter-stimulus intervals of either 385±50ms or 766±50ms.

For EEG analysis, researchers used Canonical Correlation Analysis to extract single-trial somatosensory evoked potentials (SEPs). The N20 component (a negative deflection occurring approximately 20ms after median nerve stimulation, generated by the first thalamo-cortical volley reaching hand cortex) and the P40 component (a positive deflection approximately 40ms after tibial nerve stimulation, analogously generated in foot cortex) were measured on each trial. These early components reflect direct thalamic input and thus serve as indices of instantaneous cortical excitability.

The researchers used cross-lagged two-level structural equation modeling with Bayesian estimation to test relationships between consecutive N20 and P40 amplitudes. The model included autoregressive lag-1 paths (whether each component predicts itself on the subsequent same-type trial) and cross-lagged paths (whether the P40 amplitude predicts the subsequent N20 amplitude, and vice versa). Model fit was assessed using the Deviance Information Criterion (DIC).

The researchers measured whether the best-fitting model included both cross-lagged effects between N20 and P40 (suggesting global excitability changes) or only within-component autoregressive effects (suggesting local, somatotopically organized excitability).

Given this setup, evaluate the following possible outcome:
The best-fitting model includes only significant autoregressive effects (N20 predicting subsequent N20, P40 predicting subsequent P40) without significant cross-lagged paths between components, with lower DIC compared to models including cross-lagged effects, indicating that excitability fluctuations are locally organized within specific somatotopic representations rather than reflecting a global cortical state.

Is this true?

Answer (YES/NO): YES